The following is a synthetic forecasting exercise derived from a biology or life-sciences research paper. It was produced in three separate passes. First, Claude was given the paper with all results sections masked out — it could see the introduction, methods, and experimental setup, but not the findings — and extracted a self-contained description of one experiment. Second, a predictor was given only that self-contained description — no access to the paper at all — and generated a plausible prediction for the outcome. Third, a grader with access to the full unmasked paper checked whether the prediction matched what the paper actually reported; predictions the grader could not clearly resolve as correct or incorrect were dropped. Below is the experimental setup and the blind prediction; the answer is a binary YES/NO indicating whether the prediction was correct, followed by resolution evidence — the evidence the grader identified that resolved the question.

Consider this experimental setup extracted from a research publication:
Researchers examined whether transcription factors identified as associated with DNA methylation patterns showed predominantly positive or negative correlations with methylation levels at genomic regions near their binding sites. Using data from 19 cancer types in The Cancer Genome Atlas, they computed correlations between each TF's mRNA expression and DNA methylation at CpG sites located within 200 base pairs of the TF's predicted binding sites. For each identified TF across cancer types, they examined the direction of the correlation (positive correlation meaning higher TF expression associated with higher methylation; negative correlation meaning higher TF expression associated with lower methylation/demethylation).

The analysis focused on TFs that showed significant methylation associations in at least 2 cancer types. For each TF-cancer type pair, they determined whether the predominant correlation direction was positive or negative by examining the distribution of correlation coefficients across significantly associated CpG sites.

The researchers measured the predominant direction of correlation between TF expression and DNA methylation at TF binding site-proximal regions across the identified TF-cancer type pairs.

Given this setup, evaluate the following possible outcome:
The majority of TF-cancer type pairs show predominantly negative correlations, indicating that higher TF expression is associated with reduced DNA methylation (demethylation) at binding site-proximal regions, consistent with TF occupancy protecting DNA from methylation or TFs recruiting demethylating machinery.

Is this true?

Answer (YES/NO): YES